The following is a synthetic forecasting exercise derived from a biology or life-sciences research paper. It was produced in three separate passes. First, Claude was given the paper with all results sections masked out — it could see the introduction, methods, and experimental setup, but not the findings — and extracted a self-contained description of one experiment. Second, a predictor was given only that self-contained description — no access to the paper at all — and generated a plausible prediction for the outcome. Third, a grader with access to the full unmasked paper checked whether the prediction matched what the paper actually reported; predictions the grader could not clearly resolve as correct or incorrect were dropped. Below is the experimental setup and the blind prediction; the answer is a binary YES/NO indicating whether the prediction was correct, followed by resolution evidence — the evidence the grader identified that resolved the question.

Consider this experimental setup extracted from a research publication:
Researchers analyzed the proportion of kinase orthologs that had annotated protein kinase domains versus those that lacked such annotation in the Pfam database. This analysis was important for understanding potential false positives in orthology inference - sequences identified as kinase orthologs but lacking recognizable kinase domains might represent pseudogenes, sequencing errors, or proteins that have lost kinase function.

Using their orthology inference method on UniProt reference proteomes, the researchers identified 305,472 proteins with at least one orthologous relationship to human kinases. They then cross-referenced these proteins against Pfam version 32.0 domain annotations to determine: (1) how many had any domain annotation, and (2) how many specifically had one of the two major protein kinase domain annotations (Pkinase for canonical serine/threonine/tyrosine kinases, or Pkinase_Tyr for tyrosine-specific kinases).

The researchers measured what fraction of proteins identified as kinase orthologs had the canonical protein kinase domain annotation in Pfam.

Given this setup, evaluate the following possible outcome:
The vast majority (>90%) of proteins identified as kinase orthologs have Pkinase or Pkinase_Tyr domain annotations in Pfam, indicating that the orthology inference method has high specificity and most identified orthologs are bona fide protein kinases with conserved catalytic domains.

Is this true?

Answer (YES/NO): NO